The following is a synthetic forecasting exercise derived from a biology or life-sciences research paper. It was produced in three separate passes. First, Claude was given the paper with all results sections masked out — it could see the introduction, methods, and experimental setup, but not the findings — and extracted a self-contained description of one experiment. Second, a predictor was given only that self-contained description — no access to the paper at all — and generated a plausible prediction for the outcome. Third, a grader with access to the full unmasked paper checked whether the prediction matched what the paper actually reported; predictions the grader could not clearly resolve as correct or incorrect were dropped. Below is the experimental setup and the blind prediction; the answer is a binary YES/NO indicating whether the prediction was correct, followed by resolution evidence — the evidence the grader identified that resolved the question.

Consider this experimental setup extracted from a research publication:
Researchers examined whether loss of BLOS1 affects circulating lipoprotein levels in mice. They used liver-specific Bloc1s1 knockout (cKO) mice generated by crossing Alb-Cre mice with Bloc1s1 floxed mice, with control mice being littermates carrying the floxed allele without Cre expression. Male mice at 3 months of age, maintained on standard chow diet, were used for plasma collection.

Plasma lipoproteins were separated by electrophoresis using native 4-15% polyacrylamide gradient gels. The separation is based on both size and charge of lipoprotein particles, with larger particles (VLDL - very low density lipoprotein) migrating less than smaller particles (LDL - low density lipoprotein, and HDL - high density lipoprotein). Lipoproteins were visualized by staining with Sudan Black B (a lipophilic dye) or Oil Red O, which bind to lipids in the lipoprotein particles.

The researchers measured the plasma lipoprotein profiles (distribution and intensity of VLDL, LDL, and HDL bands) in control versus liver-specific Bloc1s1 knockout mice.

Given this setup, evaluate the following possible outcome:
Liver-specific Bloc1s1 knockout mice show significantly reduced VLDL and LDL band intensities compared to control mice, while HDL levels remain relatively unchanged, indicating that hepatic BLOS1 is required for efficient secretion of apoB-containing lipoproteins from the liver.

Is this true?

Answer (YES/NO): NO